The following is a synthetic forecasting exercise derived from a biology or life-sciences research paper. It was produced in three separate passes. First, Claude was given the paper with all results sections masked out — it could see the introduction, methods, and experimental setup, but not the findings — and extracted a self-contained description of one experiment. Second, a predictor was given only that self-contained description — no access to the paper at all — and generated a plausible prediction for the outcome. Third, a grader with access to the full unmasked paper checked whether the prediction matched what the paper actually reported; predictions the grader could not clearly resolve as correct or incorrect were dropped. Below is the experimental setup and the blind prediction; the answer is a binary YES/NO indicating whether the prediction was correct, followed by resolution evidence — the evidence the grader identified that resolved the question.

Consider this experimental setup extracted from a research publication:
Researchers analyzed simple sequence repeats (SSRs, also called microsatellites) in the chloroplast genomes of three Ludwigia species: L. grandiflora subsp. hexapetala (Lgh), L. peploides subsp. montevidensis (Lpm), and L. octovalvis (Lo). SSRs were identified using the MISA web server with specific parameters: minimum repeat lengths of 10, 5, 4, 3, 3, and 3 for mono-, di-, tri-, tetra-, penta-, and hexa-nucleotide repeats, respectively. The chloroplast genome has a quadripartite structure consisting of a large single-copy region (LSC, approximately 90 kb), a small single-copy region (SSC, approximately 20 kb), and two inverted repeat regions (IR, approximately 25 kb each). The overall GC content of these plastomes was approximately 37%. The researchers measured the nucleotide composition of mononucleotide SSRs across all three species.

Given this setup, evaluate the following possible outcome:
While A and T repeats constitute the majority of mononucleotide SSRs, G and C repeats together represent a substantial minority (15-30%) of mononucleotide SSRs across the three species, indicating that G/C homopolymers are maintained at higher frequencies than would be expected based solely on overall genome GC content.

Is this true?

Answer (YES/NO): NO